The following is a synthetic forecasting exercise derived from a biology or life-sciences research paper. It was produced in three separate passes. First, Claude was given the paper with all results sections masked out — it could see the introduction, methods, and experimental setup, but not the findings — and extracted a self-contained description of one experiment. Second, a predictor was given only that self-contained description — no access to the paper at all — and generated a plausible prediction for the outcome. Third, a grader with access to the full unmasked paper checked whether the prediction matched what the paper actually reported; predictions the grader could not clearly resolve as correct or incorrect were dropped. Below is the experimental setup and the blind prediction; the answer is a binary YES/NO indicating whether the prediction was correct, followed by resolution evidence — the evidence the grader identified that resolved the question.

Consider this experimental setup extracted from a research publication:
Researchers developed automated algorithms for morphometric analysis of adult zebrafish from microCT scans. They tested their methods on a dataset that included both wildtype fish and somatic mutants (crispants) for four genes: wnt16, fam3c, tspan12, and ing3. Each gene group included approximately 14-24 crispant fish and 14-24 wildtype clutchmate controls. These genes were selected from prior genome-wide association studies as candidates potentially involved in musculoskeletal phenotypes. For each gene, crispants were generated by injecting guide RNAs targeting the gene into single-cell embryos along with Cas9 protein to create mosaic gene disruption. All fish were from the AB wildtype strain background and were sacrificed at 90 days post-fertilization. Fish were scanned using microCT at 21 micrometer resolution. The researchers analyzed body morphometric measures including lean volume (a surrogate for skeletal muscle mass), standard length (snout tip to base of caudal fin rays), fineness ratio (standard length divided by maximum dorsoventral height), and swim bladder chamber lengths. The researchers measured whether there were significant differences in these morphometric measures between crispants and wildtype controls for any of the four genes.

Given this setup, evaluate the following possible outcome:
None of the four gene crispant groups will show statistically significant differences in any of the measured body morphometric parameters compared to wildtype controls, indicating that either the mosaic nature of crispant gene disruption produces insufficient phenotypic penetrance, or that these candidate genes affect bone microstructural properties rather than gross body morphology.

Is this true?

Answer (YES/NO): YES